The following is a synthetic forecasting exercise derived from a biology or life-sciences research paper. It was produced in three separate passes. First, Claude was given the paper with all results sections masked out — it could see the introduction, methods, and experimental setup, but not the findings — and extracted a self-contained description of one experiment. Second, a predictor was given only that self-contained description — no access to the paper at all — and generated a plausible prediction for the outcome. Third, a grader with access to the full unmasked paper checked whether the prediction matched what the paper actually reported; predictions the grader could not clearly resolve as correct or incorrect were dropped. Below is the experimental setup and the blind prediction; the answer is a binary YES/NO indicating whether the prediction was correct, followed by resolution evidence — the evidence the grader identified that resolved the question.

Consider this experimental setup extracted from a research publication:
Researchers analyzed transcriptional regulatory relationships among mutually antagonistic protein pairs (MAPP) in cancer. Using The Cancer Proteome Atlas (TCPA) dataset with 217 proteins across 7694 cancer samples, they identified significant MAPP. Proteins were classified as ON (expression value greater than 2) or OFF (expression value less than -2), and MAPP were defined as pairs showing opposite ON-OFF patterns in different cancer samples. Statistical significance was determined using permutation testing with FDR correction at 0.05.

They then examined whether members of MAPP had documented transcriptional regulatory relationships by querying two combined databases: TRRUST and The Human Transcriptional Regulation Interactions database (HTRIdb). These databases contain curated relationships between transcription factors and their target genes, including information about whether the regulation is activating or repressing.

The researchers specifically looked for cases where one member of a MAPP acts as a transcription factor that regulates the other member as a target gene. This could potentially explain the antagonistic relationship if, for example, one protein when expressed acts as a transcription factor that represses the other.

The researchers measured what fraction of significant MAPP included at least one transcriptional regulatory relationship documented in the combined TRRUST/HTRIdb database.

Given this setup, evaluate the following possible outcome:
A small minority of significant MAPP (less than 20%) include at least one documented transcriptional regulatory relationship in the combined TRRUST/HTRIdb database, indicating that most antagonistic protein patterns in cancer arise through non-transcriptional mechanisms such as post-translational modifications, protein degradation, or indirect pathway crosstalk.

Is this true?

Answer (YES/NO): YES